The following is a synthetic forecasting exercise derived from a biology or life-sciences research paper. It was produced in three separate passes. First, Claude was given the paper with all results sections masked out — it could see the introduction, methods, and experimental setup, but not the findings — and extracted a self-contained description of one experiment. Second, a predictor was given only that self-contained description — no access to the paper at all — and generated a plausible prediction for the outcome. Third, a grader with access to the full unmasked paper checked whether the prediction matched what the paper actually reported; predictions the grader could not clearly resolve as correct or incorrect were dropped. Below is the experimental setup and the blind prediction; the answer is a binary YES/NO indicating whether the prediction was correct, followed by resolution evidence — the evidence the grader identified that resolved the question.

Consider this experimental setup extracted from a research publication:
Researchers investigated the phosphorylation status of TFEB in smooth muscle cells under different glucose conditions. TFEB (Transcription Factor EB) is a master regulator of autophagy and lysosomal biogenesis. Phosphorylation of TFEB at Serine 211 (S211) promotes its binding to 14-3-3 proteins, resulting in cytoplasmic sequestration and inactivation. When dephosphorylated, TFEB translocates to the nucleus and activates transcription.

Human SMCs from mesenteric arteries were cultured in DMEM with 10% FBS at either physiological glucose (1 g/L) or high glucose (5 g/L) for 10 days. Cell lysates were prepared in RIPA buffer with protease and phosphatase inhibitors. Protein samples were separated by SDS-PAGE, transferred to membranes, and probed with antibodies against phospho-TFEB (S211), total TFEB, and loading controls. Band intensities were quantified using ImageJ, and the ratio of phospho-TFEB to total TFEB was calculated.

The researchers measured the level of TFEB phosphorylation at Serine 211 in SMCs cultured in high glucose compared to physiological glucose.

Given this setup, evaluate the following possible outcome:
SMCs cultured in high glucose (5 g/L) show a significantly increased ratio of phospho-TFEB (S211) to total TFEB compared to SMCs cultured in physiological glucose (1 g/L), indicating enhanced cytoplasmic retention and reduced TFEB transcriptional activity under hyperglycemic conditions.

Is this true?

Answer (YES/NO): YES